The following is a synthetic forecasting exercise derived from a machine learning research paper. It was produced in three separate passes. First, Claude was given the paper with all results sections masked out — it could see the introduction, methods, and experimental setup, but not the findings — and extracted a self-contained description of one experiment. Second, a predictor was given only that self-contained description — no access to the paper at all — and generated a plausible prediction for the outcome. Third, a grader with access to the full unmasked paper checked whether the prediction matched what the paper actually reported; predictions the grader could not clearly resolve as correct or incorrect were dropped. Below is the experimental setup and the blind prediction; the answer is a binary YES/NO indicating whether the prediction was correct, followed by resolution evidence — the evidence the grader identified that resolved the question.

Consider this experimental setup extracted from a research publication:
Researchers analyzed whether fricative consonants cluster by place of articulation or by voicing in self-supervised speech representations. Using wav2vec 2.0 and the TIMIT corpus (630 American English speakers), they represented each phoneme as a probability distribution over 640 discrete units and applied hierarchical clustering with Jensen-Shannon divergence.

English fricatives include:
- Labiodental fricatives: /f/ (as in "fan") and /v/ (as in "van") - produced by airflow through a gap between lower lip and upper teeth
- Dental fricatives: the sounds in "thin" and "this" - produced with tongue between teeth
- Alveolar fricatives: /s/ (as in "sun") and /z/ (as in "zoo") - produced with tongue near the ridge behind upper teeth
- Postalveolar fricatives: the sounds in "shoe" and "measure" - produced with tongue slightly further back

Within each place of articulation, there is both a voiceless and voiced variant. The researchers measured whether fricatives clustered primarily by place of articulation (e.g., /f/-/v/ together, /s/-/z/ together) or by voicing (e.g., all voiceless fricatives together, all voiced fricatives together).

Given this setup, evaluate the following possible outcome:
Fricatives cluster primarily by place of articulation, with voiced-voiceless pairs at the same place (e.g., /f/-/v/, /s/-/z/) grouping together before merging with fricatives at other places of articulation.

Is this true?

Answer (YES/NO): NO